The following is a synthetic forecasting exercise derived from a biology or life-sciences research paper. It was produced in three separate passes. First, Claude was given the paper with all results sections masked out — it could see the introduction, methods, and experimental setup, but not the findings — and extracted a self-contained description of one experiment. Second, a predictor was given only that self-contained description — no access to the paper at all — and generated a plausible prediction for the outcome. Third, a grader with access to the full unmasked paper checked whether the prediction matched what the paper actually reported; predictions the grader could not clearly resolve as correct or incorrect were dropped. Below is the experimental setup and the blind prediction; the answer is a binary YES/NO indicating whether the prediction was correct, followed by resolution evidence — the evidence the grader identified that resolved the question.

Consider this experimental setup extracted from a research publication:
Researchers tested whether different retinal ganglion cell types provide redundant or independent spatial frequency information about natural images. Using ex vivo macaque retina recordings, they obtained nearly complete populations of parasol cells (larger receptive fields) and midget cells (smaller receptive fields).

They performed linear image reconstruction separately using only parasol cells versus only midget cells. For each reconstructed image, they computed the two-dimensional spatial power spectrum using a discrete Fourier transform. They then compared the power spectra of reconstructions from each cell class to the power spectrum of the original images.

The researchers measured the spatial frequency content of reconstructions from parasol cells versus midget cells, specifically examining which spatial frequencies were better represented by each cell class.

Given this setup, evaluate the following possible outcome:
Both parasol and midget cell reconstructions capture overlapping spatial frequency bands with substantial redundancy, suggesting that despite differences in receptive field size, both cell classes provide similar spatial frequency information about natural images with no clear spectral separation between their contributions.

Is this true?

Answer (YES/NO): NO